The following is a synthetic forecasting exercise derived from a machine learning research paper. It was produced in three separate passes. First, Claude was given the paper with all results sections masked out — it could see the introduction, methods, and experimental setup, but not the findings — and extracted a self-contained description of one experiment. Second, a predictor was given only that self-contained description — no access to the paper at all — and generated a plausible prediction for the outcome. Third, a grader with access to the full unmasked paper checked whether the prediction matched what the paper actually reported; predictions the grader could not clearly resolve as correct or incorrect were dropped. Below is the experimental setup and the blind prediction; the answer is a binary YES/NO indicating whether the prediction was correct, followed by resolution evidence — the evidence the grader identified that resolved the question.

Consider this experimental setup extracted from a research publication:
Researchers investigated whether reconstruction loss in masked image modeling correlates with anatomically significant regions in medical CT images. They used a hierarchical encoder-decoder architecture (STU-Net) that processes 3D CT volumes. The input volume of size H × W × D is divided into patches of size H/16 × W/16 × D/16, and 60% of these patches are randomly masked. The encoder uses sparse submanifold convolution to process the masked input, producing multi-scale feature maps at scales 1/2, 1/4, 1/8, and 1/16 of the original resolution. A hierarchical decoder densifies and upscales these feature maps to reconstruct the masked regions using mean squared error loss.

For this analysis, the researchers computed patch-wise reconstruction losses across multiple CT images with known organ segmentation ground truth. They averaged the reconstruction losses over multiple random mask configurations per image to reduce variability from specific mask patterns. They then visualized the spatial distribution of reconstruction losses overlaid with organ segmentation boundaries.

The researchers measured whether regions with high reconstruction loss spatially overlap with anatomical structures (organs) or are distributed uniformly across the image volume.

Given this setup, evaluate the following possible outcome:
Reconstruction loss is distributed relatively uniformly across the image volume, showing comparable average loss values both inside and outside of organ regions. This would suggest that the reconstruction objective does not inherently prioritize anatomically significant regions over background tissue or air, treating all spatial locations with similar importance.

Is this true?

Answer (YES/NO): NO